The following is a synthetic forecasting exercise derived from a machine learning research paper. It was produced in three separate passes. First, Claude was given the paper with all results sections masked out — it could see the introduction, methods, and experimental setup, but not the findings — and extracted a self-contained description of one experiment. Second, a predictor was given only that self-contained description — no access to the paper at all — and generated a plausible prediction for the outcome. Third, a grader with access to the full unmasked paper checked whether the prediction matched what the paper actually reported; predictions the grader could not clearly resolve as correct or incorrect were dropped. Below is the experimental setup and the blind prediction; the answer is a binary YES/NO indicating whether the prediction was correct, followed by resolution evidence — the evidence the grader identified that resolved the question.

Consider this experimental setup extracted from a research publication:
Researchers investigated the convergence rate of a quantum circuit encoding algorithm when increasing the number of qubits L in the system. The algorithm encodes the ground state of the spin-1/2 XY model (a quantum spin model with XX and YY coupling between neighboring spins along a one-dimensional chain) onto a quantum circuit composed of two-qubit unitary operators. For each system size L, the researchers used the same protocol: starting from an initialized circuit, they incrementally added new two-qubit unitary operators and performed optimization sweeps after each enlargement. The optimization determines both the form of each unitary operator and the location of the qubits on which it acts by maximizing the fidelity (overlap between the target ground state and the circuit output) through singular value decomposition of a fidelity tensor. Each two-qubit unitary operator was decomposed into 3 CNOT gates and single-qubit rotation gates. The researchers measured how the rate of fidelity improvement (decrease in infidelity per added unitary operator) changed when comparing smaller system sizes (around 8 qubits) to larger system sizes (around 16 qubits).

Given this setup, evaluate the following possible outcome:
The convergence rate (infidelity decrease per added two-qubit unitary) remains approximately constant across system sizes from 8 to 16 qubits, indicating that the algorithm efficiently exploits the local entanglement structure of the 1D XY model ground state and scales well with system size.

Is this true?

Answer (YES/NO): NO